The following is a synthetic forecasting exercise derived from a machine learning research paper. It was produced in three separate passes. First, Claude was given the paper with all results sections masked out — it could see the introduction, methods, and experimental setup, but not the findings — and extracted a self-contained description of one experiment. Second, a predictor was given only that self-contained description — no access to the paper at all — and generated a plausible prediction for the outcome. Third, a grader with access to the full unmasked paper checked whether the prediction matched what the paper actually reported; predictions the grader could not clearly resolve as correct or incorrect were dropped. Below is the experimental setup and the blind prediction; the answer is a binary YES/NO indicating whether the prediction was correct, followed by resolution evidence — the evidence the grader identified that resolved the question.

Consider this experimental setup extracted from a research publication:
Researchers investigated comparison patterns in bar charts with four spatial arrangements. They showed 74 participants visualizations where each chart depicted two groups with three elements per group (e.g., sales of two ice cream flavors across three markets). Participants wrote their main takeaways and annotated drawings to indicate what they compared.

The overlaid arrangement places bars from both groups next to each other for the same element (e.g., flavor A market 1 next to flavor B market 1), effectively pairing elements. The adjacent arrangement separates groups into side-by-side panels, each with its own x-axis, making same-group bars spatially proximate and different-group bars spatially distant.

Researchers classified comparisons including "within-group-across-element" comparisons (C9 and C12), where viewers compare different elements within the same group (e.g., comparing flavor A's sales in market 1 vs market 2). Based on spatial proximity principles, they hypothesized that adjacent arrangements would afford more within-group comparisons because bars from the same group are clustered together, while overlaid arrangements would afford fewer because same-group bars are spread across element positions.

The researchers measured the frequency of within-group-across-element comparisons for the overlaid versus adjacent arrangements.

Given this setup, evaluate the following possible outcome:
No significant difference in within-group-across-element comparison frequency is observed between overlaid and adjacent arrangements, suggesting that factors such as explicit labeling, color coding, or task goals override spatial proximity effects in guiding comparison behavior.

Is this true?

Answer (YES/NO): NO